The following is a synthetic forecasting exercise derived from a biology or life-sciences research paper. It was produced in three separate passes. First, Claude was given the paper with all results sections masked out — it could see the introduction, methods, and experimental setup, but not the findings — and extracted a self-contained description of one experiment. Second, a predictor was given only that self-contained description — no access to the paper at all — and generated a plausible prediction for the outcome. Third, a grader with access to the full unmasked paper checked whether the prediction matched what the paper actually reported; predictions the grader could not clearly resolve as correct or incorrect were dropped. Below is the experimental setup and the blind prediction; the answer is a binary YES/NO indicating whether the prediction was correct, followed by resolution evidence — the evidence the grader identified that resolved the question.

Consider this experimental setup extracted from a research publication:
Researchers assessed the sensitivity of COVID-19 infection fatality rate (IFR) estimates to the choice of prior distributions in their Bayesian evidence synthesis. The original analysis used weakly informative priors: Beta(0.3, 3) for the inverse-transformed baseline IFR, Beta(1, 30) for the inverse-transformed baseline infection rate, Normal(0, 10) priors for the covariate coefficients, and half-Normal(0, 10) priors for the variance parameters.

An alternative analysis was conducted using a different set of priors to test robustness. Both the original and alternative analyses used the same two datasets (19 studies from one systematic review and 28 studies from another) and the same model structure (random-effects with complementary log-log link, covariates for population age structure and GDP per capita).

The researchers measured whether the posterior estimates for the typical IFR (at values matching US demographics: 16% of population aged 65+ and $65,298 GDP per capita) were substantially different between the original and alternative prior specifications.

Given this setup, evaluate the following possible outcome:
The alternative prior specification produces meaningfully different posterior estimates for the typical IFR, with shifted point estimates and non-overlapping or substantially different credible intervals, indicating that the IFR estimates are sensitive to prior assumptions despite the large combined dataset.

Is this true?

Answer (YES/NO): NO